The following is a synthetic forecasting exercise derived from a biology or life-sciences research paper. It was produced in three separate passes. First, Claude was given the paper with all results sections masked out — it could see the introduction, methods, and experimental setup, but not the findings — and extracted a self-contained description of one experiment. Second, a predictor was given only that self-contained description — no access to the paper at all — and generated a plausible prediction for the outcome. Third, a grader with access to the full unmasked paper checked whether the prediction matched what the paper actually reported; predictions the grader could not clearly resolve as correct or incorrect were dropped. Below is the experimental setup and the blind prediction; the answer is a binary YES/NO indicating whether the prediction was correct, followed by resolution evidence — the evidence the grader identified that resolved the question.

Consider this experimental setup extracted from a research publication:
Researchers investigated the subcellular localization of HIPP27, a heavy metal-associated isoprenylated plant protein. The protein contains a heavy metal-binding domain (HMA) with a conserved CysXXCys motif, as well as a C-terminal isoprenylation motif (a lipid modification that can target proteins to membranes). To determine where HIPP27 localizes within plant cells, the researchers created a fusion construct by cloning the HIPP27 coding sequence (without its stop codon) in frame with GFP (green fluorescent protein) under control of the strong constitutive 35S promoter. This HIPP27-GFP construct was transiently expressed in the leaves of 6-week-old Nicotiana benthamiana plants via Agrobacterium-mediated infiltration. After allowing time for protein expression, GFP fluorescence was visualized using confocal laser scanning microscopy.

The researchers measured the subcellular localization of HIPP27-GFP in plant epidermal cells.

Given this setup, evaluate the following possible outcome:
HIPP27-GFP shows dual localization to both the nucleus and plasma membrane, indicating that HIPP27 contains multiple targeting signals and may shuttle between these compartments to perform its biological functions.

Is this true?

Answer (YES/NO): NO